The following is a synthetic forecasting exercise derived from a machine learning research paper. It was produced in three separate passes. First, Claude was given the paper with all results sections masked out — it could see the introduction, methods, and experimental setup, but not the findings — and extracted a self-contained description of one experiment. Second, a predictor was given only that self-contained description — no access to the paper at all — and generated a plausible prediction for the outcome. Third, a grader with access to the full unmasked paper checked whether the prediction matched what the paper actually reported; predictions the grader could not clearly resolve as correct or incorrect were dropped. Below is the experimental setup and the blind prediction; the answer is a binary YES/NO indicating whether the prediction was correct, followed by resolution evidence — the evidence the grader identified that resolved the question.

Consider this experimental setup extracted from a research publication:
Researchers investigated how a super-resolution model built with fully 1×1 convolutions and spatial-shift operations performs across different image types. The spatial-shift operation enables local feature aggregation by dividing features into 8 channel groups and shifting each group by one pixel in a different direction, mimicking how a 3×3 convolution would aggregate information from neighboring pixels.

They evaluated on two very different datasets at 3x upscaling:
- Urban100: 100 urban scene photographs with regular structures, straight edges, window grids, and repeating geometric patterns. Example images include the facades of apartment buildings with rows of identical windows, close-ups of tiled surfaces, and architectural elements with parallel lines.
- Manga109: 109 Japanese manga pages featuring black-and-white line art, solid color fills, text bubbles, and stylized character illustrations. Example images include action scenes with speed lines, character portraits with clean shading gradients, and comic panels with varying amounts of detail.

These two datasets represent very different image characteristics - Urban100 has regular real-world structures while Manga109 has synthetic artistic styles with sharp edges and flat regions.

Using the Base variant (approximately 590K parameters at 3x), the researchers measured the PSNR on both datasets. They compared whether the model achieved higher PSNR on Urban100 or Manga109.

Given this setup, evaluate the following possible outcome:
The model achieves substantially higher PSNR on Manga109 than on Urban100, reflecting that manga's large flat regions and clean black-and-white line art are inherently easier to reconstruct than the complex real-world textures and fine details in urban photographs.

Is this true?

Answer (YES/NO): YES